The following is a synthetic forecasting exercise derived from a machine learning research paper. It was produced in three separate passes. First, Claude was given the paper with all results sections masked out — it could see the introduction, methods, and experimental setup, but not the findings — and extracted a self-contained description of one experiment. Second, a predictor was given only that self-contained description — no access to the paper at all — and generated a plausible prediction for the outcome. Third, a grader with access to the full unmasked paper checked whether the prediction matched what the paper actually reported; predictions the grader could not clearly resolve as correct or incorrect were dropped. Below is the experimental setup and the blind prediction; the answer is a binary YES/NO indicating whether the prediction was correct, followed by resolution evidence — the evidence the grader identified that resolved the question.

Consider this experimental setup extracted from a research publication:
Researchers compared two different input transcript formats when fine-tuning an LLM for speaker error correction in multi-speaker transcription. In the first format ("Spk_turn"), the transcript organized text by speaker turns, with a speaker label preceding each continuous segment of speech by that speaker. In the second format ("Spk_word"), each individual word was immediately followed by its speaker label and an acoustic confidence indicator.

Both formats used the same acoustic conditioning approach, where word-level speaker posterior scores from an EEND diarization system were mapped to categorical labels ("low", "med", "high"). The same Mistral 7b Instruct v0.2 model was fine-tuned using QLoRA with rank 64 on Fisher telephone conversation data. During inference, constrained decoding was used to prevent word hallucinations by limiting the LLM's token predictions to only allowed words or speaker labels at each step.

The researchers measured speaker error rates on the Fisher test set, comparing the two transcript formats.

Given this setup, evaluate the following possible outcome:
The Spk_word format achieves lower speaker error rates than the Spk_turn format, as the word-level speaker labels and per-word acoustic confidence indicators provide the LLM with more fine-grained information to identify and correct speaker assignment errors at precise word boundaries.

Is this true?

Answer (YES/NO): YES